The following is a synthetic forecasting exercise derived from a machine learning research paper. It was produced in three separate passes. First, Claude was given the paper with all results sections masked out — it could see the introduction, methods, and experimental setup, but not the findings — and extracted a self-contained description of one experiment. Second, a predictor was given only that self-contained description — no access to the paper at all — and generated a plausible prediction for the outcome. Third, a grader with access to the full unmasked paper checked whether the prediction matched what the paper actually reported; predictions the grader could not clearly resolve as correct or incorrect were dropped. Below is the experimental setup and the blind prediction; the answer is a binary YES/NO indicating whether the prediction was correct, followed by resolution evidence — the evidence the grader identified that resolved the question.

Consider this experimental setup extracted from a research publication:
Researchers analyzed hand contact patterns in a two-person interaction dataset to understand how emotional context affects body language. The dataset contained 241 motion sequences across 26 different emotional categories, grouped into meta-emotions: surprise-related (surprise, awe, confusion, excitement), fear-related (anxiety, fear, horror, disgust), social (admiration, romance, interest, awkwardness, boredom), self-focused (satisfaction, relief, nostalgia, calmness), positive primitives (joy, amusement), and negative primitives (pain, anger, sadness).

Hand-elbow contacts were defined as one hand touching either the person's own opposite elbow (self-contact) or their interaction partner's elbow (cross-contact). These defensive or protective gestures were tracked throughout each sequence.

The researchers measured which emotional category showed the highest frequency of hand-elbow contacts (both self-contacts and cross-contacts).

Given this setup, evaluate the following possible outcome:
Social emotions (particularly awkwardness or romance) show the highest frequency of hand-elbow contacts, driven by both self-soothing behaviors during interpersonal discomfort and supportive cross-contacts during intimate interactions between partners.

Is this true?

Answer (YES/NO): NO